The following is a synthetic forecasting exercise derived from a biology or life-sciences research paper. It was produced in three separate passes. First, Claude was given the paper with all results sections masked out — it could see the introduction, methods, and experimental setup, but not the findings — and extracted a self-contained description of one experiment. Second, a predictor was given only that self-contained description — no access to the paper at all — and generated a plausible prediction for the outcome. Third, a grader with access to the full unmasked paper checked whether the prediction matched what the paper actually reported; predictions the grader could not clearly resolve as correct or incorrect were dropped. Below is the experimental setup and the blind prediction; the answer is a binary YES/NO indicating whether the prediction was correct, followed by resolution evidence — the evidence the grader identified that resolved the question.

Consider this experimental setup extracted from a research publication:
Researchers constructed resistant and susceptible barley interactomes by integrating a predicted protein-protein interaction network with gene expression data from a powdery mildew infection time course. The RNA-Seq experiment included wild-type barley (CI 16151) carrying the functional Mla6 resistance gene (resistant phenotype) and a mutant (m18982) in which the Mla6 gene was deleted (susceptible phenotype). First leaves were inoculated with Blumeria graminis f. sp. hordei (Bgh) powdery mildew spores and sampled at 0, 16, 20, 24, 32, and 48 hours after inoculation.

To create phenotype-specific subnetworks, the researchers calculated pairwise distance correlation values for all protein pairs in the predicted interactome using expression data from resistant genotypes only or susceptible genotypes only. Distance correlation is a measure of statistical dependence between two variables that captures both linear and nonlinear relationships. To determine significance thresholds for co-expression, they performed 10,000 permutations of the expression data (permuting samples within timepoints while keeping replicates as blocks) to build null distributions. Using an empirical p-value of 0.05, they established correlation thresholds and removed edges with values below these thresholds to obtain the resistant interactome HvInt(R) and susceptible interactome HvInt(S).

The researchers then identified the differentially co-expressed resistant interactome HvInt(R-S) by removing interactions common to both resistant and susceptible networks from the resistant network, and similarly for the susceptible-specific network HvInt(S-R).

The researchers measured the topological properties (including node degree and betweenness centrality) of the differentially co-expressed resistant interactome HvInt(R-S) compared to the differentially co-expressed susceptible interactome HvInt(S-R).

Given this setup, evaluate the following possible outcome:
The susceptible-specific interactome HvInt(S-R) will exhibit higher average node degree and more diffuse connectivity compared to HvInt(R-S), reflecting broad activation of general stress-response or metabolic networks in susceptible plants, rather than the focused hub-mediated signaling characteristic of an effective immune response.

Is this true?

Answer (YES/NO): NO